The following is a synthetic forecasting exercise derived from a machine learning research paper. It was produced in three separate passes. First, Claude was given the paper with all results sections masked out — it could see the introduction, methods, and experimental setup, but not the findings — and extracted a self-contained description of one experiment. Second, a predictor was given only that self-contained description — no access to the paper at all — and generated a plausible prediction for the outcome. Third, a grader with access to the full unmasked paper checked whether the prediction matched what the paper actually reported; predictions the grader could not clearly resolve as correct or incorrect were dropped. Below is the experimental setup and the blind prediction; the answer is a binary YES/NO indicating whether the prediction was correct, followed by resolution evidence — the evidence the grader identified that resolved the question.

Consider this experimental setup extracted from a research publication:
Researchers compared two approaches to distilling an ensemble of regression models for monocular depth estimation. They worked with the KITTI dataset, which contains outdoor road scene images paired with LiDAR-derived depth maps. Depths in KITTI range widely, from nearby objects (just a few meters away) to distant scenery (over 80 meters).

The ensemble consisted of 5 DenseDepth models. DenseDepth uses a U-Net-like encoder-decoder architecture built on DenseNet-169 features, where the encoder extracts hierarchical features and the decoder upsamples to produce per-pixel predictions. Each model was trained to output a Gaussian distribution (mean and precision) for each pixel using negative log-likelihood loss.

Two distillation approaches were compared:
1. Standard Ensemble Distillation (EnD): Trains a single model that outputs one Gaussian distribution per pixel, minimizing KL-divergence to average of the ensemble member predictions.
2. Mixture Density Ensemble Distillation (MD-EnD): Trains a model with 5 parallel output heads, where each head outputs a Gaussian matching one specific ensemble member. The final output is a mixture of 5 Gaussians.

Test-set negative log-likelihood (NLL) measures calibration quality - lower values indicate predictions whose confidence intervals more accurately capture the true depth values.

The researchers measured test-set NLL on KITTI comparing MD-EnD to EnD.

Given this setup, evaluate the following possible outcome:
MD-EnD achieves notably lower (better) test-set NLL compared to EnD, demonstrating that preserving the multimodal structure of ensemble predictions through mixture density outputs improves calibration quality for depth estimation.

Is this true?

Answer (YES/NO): YES